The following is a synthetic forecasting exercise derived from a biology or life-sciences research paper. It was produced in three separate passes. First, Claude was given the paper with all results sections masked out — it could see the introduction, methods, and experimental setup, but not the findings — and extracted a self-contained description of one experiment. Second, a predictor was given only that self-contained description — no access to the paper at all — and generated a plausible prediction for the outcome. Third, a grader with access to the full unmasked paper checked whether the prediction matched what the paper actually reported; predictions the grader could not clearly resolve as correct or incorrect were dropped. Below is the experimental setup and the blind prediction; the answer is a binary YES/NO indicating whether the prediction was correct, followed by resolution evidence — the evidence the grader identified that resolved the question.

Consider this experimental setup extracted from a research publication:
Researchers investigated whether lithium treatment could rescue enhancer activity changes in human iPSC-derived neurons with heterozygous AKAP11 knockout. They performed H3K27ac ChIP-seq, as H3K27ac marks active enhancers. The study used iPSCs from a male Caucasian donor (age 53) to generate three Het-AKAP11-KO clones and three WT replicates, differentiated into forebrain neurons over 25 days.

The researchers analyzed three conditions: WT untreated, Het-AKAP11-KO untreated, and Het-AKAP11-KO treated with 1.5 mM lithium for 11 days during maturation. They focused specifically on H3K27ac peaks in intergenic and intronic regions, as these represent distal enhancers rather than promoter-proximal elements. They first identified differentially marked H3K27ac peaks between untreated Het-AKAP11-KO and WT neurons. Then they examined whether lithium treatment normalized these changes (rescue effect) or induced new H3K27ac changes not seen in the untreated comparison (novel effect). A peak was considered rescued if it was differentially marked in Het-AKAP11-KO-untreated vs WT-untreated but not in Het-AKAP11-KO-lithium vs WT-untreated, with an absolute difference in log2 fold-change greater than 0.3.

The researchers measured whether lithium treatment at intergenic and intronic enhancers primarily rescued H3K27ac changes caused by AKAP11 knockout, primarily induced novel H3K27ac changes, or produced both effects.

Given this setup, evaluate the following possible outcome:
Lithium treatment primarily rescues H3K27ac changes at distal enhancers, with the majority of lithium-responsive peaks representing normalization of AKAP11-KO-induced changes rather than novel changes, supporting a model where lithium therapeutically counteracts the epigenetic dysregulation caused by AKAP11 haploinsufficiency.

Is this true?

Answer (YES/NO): YES